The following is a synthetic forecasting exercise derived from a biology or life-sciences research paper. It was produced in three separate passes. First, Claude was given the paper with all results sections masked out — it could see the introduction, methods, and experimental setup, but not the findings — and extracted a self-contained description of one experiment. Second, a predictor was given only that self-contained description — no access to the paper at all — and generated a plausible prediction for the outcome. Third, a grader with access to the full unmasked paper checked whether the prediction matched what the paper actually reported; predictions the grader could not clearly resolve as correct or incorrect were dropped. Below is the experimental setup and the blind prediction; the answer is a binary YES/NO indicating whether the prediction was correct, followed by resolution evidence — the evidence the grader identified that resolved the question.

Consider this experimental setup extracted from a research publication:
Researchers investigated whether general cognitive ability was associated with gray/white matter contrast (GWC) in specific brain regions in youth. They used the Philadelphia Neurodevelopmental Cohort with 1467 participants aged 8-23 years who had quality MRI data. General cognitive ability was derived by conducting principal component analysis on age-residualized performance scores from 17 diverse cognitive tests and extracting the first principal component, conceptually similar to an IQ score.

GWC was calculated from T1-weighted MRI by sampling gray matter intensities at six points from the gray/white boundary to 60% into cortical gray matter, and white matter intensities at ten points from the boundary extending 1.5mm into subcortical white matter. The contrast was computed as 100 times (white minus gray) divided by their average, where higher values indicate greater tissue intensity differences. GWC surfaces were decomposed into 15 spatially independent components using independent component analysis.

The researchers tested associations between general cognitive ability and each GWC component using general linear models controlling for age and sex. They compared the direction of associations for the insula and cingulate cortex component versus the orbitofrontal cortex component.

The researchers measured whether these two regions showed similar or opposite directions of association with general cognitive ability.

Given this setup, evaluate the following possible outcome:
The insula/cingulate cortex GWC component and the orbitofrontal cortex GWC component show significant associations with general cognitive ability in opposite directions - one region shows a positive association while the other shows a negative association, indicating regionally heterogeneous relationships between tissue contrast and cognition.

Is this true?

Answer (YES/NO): YES